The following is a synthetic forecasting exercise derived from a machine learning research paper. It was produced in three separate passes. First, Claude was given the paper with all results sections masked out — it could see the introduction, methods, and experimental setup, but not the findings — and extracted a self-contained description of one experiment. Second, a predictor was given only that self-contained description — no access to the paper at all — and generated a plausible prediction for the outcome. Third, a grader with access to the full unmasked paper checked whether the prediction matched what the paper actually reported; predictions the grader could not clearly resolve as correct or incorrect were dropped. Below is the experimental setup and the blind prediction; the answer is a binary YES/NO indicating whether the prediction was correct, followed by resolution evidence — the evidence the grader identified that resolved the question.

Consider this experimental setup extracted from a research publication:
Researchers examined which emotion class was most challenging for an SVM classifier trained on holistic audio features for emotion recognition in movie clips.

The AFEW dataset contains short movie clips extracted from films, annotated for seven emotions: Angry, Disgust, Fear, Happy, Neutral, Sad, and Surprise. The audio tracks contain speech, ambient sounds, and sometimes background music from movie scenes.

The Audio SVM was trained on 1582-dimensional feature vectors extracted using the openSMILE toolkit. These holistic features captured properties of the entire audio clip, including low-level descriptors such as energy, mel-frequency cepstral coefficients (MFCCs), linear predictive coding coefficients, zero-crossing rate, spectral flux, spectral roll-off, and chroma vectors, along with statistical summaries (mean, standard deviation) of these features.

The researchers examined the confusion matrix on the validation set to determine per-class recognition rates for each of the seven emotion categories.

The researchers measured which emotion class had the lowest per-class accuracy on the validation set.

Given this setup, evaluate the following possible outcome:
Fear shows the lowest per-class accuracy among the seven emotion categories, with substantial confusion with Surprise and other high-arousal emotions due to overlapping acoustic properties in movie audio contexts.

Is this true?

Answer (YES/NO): NO